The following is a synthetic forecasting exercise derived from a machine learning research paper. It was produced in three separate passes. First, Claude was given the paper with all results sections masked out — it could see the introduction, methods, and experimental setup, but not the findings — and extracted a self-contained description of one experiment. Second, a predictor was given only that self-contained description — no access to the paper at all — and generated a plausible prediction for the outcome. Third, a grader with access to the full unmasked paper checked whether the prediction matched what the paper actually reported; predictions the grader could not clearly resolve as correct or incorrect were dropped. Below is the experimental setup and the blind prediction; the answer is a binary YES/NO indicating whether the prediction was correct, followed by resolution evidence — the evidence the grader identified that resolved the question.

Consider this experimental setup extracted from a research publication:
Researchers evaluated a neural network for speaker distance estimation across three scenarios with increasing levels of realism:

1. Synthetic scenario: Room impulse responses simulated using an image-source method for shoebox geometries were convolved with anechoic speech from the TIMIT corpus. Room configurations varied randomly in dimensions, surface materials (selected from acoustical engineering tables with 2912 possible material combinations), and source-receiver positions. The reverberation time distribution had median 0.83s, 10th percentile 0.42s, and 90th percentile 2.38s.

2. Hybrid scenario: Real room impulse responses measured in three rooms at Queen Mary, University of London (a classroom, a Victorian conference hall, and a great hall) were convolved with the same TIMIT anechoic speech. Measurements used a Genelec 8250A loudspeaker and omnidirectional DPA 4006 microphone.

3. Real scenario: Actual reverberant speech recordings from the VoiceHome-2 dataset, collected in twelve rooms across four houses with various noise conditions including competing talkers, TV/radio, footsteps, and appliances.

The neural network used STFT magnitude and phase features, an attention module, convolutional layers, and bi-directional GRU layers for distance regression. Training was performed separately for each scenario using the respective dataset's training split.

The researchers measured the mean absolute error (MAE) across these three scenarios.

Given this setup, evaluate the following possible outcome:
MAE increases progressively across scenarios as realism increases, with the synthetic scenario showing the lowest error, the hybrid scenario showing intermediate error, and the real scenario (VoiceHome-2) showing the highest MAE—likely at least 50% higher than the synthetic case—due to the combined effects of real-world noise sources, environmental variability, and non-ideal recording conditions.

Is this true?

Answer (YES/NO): NO